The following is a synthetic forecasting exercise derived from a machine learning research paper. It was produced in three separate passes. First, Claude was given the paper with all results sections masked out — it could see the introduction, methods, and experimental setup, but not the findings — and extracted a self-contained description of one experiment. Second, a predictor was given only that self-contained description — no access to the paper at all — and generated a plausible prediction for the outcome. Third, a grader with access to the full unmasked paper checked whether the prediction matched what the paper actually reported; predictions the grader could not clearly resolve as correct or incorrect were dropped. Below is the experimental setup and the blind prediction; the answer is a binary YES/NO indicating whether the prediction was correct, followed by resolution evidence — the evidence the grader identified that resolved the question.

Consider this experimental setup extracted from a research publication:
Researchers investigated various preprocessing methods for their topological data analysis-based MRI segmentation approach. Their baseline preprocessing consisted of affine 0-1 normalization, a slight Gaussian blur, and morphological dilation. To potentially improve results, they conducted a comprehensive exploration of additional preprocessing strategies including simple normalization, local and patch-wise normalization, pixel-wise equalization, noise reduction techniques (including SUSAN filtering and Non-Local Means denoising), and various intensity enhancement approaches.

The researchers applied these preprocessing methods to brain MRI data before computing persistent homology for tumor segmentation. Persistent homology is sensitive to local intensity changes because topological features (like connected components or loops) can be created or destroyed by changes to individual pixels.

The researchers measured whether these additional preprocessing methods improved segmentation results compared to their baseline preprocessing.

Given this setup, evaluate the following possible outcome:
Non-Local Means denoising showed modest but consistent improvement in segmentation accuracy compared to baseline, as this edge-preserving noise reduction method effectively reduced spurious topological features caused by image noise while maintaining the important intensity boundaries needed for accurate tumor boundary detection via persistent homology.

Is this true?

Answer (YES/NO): NO